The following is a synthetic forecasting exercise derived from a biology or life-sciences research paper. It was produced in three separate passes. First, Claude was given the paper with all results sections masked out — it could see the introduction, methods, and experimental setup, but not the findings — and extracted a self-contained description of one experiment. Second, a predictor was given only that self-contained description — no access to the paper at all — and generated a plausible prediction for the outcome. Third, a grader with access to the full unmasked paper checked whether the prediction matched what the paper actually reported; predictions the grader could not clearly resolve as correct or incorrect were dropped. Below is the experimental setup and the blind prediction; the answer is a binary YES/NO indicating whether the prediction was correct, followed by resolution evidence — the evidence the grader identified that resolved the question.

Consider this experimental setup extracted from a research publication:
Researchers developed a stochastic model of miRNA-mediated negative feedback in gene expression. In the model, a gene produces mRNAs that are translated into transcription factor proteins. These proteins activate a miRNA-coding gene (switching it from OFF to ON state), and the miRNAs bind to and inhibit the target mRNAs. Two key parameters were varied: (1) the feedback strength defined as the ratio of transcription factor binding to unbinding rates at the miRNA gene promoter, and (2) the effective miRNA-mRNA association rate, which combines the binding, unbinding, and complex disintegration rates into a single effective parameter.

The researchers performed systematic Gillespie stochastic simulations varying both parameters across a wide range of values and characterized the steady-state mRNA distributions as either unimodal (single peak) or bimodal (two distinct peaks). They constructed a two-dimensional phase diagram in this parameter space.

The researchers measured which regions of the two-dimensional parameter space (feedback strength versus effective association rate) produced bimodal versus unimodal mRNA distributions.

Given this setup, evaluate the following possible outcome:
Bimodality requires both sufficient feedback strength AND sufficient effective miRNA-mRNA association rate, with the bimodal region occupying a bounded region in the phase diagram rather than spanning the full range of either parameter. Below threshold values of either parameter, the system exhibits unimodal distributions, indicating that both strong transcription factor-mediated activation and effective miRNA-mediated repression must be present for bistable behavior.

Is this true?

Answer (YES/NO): NO